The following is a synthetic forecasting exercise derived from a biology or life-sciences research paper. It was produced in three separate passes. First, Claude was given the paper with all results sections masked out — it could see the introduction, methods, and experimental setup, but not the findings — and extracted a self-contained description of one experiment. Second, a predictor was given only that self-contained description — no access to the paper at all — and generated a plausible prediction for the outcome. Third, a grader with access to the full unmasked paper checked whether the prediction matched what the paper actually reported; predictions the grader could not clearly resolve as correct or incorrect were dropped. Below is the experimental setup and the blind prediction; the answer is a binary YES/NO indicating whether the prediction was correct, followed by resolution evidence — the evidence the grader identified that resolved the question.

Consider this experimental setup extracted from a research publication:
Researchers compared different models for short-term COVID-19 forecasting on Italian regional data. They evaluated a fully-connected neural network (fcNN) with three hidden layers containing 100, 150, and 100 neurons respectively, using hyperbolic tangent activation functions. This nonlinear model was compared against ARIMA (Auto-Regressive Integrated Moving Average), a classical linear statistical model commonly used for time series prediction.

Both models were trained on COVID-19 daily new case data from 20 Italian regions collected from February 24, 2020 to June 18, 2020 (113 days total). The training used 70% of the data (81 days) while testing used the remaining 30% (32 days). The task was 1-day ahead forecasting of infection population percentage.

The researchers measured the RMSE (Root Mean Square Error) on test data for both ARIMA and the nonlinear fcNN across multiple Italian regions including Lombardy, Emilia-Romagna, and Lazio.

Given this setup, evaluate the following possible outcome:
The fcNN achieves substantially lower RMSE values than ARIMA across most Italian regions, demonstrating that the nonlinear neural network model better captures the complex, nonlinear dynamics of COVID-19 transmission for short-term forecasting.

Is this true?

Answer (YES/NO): NO